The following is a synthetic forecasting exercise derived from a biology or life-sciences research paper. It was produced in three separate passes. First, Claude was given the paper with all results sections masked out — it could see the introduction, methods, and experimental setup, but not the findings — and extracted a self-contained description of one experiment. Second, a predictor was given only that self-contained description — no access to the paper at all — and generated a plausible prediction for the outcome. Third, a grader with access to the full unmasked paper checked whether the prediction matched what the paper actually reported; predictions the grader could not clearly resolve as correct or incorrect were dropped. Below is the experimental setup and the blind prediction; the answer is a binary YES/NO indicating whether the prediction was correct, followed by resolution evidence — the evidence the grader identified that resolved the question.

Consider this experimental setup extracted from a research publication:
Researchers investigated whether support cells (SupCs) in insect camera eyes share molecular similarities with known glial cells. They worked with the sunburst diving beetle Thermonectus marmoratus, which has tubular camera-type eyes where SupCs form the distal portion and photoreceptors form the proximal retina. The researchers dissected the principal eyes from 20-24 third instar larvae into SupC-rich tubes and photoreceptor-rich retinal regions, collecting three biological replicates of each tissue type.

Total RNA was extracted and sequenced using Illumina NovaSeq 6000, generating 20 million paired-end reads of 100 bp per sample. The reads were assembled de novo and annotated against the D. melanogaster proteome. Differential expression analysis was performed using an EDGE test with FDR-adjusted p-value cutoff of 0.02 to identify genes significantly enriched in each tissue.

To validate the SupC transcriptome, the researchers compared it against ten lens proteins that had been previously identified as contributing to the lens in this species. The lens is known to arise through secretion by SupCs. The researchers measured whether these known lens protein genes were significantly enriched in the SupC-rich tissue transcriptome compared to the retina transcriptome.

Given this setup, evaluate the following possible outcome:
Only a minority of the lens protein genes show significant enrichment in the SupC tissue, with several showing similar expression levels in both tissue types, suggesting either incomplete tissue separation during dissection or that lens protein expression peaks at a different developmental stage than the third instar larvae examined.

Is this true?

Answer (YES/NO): NO